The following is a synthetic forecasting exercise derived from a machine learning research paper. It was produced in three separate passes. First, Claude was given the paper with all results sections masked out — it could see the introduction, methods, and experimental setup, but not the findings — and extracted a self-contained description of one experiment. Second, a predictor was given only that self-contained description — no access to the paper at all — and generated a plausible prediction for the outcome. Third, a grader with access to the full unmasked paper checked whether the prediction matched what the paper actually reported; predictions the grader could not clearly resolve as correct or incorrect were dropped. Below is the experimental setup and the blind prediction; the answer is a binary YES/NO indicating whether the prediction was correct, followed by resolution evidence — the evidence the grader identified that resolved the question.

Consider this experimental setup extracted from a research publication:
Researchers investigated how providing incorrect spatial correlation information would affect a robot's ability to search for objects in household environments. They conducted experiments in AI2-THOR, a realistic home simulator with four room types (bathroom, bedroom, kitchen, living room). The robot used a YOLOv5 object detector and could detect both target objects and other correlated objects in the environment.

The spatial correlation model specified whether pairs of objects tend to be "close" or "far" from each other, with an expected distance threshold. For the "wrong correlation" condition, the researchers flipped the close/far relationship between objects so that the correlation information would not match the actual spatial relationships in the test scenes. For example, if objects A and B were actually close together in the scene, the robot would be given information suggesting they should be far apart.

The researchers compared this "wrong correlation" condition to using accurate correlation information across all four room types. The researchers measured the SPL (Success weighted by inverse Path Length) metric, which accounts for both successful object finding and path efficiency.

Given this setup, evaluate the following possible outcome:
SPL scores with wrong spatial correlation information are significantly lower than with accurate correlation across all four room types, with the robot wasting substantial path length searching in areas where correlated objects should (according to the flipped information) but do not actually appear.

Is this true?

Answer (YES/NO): NO